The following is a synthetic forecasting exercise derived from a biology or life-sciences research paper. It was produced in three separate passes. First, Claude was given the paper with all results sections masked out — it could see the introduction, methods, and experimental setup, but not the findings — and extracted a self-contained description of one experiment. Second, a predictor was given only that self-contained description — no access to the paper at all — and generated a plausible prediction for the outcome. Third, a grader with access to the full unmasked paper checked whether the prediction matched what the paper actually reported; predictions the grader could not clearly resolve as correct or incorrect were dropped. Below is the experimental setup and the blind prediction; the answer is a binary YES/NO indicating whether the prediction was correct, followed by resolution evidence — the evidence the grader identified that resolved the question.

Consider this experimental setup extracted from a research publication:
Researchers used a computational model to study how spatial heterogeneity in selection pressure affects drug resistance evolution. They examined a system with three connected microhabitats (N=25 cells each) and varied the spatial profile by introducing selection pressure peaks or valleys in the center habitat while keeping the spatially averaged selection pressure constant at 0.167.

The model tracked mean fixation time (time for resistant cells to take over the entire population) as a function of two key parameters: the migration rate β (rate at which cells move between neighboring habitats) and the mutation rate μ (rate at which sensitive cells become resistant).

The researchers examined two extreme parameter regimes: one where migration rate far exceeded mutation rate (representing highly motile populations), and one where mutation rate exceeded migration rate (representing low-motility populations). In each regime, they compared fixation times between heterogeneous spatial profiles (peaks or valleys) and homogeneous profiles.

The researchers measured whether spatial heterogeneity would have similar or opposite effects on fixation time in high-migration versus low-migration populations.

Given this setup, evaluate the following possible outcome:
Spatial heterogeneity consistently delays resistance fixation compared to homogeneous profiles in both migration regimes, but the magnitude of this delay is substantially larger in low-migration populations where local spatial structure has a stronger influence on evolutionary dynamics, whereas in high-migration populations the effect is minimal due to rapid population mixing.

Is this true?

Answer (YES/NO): NO